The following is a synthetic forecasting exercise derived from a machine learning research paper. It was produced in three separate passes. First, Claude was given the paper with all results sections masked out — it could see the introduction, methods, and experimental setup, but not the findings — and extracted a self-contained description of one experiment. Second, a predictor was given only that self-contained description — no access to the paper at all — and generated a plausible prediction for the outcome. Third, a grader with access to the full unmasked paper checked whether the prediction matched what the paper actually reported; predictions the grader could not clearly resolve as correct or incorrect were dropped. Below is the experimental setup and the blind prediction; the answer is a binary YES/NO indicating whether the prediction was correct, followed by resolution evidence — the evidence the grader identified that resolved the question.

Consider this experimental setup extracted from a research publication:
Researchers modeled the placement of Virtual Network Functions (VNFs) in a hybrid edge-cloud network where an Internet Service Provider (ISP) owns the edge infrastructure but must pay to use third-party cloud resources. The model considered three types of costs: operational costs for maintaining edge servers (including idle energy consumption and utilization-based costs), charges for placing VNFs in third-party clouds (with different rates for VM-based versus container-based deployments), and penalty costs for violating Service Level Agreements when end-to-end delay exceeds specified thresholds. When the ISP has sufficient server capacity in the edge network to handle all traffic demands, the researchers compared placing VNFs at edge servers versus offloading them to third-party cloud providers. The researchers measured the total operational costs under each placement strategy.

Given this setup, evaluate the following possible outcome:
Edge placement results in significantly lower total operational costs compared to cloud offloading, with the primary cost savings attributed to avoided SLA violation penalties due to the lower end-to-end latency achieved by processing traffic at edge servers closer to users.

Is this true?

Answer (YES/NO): NO